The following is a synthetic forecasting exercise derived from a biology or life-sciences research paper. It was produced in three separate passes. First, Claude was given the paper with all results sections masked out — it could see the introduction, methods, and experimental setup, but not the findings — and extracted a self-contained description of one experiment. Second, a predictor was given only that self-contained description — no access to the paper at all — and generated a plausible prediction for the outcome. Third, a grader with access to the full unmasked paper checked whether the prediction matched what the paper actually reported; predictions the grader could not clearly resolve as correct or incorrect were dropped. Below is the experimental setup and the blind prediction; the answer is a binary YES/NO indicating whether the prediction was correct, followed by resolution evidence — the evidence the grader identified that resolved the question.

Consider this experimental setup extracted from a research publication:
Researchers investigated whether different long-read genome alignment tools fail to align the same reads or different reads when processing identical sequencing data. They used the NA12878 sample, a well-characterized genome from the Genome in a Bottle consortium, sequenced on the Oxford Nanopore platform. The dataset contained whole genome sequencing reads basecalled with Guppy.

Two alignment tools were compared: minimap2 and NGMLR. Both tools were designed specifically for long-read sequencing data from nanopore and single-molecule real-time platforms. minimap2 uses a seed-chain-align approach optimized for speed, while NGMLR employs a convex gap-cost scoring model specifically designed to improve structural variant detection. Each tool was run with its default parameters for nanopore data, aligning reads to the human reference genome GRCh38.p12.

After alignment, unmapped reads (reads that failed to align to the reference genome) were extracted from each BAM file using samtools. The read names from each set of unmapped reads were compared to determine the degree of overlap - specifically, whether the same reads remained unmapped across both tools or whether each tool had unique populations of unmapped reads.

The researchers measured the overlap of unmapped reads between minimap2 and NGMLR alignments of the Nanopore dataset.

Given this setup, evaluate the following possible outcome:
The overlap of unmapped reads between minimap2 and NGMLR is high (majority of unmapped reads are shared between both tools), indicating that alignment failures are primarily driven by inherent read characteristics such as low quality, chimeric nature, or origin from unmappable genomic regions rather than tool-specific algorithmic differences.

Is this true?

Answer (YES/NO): YES